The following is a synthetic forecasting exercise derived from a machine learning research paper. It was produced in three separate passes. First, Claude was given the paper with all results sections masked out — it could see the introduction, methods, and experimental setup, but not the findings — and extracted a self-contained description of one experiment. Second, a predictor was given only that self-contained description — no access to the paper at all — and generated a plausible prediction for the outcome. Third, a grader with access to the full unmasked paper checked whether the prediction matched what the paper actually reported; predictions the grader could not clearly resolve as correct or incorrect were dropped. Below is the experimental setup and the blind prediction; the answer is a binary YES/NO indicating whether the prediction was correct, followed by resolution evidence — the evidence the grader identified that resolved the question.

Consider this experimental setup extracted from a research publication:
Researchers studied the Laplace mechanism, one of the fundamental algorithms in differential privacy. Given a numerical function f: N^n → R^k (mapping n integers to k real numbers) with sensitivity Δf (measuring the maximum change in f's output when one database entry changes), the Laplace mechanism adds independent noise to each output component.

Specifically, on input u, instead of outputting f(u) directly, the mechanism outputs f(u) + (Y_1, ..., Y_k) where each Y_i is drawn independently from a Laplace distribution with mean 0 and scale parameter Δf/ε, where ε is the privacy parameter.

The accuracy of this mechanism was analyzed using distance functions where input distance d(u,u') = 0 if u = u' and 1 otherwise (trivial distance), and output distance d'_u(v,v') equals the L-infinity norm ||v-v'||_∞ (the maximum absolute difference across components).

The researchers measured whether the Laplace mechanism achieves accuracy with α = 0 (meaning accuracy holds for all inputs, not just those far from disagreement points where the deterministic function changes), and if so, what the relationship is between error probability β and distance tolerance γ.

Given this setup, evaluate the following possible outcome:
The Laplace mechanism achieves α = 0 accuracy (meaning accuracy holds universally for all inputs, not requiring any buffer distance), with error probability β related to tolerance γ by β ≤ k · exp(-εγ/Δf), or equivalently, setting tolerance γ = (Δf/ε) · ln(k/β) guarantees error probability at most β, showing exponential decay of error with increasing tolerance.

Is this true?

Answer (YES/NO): YES